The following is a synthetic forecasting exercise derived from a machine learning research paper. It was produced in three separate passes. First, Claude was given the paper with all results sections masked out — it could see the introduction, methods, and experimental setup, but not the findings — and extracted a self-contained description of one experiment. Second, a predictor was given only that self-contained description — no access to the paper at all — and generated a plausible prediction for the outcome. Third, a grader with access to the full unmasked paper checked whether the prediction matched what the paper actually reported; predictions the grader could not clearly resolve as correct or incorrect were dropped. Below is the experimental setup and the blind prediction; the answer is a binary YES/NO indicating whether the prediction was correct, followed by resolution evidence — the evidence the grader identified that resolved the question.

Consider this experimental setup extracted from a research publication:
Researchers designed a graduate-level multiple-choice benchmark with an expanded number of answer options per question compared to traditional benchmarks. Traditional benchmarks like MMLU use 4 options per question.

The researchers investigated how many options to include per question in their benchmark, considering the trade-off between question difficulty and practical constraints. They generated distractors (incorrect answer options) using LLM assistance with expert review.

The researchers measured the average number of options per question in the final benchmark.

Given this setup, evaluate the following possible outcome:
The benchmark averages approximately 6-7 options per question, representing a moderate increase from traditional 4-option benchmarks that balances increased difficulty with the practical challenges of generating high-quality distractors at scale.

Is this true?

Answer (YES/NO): NO